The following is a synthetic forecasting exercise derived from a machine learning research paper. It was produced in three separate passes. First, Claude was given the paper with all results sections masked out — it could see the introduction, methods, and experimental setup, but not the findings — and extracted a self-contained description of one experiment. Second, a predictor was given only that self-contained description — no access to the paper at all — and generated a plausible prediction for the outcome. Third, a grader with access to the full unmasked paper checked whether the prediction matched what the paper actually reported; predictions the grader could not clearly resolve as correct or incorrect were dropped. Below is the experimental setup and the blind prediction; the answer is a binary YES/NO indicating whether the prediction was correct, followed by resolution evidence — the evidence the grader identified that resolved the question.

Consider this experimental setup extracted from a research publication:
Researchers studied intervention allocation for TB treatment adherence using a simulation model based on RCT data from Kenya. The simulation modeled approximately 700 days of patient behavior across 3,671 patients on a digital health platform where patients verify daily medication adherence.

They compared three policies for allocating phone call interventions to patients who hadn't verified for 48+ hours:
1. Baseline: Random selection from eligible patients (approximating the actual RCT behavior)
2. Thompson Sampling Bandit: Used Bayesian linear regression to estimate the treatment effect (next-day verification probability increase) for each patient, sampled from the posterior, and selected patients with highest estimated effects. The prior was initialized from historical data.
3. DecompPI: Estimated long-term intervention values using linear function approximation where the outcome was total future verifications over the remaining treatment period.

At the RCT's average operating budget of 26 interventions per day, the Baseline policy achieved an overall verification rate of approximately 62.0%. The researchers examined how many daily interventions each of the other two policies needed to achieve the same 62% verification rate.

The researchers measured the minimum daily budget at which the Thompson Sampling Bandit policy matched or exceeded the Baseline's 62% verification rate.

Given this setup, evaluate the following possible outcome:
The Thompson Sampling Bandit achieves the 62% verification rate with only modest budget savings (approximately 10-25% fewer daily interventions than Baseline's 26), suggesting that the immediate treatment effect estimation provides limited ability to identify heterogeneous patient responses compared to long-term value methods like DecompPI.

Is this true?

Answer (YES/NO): YES